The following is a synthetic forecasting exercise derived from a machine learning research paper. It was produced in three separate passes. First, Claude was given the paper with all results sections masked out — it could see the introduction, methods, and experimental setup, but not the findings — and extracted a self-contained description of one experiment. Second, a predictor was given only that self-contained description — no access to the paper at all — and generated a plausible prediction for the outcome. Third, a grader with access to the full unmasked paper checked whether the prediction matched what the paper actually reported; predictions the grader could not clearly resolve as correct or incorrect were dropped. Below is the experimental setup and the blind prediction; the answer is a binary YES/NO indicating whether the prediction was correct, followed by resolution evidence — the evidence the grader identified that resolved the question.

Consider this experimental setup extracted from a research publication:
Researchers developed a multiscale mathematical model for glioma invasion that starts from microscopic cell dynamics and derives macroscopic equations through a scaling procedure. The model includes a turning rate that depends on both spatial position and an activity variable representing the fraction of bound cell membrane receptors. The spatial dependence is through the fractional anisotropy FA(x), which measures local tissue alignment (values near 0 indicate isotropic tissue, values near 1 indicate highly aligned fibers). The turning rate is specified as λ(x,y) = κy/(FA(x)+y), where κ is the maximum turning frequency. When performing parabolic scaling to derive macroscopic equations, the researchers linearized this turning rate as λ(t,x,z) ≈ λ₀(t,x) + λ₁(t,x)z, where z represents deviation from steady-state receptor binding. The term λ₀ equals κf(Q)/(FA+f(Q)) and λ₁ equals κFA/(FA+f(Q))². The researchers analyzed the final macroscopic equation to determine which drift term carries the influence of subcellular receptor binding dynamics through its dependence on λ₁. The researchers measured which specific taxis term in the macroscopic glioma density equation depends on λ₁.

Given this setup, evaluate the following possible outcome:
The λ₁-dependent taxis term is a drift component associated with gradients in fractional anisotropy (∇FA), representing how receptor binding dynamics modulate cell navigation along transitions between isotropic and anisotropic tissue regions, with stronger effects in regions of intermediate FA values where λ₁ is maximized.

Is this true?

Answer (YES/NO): NO